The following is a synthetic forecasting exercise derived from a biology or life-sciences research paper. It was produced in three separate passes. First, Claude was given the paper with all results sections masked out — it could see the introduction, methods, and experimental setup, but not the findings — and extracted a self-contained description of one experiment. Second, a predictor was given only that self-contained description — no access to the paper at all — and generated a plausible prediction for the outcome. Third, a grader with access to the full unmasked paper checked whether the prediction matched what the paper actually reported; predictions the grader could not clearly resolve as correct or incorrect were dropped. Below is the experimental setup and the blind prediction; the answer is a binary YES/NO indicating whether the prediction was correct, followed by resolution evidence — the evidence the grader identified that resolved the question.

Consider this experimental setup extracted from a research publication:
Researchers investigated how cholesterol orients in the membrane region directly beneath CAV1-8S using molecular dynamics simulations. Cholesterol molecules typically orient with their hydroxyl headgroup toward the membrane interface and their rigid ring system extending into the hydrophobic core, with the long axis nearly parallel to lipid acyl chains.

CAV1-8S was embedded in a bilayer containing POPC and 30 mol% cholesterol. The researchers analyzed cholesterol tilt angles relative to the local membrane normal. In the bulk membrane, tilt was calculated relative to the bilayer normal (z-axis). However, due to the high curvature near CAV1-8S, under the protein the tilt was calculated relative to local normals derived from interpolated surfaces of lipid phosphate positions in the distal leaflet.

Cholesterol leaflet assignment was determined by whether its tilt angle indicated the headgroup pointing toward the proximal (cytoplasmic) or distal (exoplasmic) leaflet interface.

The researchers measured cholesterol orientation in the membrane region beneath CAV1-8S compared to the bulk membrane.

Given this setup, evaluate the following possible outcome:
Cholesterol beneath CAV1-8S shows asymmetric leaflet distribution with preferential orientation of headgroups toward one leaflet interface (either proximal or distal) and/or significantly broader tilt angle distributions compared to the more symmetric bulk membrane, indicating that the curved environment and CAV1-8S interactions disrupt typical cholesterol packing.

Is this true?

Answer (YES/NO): YES